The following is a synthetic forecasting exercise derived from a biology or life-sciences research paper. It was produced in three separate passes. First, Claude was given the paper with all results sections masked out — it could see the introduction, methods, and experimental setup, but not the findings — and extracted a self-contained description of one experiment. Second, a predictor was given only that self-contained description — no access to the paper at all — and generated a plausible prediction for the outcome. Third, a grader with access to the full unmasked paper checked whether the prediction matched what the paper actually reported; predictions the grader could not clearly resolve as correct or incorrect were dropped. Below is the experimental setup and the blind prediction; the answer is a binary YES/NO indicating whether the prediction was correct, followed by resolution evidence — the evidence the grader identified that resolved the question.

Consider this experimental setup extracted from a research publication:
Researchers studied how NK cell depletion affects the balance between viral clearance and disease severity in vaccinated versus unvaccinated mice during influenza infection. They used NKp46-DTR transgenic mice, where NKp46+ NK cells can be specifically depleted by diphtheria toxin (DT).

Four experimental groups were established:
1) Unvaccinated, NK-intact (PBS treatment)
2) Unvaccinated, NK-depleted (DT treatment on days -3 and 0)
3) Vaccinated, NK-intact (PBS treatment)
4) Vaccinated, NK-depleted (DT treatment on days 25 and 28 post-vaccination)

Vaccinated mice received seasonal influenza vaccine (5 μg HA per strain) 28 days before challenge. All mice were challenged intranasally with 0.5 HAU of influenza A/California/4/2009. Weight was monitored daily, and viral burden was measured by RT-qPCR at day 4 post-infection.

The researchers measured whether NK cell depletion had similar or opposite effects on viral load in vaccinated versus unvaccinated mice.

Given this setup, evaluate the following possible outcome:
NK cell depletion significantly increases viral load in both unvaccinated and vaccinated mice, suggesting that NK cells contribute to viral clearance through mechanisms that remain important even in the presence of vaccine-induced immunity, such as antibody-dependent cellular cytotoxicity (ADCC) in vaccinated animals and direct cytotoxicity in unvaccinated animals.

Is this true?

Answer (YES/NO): NO